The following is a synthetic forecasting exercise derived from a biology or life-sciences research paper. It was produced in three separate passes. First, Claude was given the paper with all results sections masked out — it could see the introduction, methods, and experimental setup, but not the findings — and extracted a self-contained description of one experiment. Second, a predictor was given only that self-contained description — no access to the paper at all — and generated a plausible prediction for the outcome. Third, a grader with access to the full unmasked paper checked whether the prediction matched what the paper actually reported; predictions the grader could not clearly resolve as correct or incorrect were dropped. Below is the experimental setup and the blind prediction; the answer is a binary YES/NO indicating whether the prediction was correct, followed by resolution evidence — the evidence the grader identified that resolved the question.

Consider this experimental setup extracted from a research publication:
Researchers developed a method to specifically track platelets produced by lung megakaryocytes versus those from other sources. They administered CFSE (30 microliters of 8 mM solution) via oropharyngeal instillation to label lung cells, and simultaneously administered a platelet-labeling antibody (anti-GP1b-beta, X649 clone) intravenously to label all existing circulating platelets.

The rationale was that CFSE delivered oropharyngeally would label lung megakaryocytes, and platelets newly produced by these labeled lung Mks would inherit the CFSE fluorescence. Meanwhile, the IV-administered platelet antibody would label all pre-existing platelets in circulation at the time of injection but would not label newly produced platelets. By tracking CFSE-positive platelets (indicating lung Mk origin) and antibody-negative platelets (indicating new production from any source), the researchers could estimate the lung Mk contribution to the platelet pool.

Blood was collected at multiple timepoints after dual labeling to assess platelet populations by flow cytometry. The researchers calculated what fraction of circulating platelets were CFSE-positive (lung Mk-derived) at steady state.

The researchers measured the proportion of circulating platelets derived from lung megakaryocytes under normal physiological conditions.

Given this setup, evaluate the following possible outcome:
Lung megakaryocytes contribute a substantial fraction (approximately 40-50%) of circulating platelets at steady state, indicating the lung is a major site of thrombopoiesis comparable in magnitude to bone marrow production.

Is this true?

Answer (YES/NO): NO